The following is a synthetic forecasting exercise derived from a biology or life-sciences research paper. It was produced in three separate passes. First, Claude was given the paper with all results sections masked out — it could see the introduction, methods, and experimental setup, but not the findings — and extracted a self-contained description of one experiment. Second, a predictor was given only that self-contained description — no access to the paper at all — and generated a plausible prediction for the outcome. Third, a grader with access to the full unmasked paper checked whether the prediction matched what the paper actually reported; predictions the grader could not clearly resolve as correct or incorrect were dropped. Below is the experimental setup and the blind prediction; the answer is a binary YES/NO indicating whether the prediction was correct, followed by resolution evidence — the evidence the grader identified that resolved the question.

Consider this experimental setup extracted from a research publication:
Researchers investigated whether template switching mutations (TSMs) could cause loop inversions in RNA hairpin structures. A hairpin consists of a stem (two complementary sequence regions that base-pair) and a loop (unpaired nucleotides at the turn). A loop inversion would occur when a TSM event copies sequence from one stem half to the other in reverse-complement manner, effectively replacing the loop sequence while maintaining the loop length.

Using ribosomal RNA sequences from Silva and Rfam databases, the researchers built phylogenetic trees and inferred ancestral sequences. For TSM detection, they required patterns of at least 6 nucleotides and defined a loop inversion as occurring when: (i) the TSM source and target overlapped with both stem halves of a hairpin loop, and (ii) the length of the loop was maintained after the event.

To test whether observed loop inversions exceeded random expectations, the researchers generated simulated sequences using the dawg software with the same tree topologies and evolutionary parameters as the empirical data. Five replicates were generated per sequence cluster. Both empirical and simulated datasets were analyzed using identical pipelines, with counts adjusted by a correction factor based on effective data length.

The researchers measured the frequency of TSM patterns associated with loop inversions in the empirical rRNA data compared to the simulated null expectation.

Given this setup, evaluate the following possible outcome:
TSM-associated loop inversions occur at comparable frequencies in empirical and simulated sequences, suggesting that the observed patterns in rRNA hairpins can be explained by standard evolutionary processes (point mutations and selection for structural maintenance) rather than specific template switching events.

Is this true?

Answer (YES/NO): NO